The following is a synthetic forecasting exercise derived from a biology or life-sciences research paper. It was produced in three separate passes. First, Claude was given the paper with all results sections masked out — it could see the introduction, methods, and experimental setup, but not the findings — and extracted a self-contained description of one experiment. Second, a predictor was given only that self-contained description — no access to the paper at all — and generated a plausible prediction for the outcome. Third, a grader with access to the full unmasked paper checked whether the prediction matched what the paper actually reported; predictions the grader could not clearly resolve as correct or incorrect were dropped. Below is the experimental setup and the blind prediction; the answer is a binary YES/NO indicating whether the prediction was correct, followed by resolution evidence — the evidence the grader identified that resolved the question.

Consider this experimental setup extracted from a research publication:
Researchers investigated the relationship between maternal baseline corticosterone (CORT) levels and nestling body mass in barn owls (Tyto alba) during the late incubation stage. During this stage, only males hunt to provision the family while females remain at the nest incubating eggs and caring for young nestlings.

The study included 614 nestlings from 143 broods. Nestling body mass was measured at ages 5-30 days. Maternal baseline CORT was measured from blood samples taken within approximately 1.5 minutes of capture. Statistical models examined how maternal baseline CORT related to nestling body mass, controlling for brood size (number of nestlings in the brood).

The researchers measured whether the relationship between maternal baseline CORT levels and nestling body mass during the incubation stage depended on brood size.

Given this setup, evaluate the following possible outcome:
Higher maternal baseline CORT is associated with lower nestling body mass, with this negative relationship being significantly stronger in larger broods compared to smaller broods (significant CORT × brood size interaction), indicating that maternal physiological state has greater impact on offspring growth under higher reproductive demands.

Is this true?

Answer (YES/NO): NO